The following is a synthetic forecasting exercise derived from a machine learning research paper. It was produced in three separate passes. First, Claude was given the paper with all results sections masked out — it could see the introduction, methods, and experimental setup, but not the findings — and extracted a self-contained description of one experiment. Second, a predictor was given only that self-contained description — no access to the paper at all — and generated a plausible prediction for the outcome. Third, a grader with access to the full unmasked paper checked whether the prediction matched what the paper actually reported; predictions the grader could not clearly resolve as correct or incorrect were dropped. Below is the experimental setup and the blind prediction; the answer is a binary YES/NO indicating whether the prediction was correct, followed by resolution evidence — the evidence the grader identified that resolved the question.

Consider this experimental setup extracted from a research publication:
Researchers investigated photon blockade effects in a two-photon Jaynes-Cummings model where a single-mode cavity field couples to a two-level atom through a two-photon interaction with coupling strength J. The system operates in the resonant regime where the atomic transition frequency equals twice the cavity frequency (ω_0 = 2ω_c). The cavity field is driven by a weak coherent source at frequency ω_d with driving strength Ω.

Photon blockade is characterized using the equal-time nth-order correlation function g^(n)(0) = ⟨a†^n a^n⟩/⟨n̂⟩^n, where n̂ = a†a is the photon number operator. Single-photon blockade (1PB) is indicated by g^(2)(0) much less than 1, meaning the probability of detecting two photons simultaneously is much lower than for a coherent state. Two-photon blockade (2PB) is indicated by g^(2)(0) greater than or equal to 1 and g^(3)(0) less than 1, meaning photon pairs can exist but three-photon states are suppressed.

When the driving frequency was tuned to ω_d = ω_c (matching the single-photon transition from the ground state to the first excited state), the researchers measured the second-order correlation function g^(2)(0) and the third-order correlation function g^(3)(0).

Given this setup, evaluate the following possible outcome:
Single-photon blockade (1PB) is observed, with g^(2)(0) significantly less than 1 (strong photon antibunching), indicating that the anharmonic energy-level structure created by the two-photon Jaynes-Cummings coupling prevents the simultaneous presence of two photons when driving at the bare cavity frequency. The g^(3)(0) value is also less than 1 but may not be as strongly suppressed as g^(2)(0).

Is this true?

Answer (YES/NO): YES